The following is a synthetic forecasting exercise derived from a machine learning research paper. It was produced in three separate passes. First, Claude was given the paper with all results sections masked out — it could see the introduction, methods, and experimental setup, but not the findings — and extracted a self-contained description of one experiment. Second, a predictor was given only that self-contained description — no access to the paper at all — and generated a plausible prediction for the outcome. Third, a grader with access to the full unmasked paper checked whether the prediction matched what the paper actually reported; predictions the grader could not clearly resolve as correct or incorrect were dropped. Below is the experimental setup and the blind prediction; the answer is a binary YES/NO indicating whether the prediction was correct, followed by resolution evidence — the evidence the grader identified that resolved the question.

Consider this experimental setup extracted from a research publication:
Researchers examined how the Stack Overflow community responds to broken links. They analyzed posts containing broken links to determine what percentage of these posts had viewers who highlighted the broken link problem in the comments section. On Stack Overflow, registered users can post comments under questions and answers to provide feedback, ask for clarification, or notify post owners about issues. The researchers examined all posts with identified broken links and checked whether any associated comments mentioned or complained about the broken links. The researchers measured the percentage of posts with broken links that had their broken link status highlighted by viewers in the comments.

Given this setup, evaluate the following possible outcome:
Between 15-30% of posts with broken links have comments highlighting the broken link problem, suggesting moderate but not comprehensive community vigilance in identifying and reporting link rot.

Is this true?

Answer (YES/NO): NO